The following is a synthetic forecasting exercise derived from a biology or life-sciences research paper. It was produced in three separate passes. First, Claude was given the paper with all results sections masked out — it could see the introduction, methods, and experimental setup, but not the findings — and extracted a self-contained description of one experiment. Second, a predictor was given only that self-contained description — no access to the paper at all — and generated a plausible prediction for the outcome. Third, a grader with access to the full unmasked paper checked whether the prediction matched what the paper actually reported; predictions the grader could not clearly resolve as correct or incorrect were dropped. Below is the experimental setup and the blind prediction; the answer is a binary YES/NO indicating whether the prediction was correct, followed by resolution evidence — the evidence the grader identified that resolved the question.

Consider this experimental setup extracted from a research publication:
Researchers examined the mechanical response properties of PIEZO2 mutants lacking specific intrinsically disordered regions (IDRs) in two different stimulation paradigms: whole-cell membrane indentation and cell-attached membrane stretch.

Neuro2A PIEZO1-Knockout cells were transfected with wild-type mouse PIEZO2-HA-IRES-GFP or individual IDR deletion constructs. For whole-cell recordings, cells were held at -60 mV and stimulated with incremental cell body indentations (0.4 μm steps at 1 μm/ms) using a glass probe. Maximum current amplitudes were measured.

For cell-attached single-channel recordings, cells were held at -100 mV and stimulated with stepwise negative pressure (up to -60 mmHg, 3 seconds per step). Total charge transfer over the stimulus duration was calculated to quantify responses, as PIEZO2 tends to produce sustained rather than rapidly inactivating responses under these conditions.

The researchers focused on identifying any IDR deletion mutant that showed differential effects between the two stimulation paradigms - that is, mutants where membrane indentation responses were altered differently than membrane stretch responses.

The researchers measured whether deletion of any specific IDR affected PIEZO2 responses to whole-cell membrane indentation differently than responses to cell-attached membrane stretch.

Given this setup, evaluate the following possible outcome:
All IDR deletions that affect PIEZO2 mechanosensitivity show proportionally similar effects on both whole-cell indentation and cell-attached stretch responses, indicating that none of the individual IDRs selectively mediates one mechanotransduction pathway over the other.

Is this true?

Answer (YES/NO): NO